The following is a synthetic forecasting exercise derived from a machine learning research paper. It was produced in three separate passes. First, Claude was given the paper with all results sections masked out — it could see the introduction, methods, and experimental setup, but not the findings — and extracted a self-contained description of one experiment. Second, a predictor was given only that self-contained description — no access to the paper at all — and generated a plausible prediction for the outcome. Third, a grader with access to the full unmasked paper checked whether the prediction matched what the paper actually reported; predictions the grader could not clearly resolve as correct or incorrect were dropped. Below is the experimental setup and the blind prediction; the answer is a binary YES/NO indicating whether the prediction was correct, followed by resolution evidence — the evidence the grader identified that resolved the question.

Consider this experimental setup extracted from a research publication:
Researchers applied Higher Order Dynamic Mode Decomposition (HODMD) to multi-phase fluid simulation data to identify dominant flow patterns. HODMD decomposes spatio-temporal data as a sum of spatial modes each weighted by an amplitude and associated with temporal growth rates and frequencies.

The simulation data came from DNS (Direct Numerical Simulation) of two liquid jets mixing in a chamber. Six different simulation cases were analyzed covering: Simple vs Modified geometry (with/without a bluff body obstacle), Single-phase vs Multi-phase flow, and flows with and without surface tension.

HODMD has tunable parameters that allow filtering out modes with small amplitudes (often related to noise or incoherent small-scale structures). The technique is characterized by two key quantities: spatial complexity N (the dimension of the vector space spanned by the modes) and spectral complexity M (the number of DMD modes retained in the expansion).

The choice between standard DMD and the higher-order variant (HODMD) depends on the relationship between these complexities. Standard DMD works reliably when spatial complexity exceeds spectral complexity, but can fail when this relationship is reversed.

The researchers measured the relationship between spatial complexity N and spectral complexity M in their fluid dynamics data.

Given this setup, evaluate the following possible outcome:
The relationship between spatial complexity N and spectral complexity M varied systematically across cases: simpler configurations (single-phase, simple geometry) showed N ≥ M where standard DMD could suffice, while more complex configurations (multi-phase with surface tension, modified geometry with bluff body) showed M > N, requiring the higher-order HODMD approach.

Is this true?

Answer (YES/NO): NO